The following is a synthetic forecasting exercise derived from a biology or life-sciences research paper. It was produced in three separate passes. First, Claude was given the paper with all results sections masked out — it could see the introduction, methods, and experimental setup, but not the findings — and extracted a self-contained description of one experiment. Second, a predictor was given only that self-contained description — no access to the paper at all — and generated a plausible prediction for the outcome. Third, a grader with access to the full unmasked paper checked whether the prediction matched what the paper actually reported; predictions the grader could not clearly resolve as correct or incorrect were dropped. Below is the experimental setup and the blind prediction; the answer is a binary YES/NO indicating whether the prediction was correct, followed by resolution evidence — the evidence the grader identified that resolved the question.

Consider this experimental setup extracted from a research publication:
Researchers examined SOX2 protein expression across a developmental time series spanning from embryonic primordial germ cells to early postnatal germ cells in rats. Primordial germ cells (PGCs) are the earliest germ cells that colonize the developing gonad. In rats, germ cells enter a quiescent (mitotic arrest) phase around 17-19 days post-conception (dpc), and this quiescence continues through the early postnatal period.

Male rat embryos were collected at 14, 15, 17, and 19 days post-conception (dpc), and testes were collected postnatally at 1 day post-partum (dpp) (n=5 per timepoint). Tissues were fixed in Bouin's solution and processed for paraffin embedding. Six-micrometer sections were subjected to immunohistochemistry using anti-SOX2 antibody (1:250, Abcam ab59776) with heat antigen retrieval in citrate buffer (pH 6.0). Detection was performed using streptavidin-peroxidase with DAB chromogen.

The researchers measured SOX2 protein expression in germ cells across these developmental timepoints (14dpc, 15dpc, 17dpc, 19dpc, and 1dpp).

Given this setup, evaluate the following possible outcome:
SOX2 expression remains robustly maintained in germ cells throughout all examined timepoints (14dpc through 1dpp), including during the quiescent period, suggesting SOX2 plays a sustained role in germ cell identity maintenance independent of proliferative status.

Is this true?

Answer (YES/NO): NO